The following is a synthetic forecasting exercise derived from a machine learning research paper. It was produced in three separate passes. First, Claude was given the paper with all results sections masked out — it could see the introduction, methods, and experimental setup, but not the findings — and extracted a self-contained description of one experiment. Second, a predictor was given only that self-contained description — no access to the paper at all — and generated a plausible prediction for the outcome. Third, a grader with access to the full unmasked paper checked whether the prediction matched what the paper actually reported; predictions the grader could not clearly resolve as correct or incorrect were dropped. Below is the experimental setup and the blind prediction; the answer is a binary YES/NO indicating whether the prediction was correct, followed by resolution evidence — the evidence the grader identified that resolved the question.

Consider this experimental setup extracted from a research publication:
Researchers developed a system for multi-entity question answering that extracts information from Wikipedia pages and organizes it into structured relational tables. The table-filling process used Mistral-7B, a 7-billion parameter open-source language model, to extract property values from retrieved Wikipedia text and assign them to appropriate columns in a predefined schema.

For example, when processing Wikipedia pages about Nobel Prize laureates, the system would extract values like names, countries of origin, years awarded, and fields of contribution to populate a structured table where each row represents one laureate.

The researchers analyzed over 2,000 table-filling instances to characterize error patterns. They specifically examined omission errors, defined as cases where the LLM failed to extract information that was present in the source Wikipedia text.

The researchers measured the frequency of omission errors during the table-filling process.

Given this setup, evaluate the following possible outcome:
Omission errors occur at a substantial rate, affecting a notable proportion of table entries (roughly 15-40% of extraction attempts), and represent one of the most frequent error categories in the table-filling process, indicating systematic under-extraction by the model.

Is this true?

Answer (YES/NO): NO